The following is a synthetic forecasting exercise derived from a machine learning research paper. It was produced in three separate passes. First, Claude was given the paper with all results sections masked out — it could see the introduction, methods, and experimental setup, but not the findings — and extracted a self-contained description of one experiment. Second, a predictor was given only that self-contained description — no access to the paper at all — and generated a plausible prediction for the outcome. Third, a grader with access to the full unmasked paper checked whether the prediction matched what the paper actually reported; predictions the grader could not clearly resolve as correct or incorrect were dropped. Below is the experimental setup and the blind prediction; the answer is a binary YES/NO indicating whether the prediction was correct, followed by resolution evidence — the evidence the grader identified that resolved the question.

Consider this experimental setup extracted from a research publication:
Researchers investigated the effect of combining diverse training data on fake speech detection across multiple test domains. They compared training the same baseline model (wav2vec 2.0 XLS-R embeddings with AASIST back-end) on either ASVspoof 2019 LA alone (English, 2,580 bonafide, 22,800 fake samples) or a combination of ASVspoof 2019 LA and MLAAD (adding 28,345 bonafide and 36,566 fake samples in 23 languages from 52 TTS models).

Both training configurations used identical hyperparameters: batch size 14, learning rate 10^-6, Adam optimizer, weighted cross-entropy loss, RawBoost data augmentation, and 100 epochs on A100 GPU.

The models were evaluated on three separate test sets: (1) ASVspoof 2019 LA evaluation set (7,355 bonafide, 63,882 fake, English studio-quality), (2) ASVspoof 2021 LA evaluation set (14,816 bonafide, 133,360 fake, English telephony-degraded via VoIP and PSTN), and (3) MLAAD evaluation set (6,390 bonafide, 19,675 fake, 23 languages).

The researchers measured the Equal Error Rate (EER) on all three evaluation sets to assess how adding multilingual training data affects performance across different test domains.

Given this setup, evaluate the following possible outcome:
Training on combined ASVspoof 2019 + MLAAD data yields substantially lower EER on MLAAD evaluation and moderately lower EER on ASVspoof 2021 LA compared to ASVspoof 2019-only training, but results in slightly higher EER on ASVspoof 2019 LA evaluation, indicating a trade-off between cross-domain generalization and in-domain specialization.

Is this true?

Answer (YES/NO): NO